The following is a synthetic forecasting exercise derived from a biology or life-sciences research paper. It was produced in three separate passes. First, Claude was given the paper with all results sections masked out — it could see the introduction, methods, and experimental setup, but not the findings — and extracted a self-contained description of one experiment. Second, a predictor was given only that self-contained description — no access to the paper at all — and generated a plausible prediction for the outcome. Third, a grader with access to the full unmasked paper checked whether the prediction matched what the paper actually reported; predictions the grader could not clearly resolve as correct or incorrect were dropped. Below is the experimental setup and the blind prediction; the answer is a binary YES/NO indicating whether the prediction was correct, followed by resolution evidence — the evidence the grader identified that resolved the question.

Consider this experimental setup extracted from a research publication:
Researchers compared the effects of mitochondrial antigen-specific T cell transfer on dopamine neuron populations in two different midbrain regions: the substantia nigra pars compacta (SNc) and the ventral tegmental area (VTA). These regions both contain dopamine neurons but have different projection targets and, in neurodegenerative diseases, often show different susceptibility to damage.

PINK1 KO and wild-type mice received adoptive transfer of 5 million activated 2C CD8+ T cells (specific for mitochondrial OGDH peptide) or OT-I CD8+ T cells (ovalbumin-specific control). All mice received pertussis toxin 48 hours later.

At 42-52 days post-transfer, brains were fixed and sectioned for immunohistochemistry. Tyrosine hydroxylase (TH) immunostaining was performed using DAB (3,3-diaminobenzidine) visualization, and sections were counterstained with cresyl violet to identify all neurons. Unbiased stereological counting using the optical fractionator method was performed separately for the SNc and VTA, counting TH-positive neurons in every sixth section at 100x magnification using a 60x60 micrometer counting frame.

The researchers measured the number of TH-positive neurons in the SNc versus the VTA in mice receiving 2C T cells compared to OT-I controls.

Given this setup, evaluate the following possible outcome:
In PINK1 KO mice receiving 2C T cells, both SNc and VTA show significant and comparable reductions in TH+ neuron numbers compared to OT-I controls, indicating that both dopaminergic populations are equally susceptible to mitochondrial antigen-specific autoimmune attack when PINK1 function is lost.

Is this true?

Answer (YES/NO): NO